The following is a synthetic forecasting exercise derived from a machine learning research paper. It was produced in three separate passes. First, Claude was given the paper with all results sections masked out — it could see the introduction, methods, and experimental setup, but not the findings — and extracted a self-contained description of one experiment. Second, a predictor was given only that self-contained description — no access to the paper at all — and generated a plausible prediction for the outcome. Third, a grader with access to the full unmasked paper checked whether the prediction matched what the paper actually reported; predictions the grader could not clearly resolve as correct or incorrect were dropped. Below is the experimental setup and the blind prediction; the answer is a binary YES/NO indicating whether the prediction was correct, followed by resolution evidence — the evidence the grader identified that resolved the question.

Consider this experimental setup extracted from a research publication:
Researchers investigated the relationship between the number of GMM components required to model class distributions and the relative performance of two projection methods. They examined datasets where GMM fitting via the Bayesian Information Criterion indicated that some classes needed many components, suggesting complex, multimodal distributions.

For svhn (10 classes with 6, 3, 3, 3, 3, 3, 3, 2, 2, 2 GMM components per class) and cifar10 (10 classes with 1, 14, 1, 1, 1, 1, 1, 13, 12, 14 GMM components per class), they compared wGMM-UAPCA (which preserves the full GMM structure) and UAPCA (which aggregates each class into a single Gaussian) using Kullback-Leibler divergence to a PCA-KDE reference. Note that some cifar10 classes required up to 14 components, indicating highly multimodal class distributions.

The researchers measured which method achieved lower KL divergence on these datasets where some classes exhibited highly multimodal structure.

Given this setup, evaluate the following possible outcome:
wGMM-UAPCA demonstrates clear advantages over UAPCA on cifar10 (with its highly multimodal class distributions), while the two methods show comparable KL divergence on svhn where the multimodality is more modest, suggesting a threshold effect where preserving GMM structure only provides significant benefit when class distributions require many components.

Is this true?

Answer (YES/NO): NO